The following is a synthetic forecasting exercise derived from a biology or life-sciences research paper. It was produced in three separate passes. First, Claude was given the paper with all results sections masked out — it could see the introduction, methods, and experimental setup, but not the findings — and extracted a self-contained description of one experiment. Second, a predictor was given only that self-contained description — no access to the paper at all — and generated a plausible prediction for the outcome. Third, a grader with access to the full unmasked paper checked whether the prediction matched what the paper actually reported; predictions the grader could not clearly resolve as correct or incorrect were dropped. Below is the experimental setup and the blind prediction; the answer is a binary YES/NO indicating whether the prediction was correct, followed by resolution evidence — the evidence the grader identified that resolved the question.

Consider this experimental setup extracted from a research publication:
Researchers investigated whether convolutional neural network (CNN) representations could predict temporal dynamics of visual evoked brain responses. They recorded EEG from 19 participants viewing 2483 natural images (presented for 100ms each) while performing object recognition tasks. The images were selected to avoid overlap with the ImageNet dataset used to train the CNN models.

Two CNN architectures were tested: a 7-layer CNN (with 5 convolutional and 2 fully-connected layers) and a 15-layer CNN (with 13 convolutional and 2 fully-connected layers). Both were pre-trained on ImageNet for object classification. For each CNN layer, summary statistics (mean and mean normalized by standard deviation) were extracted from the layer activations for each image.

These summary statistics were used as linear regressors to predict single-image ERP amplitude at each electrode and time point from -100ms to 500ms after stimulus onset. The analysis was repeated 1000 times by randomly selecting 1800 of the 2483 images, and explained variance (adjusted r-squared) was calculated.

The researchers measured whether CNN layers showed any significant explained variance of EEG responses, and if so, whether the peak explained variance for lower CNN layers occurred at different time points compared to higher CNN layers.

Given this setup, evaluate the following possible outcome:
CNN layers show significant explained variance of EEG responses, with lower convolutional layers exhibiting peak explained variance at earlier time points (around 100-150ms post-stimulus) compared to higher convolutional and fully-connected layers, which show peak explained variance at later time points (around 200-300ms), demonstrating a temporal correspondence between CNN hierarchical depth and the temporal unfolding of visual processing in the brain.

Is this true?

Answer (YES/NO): NO